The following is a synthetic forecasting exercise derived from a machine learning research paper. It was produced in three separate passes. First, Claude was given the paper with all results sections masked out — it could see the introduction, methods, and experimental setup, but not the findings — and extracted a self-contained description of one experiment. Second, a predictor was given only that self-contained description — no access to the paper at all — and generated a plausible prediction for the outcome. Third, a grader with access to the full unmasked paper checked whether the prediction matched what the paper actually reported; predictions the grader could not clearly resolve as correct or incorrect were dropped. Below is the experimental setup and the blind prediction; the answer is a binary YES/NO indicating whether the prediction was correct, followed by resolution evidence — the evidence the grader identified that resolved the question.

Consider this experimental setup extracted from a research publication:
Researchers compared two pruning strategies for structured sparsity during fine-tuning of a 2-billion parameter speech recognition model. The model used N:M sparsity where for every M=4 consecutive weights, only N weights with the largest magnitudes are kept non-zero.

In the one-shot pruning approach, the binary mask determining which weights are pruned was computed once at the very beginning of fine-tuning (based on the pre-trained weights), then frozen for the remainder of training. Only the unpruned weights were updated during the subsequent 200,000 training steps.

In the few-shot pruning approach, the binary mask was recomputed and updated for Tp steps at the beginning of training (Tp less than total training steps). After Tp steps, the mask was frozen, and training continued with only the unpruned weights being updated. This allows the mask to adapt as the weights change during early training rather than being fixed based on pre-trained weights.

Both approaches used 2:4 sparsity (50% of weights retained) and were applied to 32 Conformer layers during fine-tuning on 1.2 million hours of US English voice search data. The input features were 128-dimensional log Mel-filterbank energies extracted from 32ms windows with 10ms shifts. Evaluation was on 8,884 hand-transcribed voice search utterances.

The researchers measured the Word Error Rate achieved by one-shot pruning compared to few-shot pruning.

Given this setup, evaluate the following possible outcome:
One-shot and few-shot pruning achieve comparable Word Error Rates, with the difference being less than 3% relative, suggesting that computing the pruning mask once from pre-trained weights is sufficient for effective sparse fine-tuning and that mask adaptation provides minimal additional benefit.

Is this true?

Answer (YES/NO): YES